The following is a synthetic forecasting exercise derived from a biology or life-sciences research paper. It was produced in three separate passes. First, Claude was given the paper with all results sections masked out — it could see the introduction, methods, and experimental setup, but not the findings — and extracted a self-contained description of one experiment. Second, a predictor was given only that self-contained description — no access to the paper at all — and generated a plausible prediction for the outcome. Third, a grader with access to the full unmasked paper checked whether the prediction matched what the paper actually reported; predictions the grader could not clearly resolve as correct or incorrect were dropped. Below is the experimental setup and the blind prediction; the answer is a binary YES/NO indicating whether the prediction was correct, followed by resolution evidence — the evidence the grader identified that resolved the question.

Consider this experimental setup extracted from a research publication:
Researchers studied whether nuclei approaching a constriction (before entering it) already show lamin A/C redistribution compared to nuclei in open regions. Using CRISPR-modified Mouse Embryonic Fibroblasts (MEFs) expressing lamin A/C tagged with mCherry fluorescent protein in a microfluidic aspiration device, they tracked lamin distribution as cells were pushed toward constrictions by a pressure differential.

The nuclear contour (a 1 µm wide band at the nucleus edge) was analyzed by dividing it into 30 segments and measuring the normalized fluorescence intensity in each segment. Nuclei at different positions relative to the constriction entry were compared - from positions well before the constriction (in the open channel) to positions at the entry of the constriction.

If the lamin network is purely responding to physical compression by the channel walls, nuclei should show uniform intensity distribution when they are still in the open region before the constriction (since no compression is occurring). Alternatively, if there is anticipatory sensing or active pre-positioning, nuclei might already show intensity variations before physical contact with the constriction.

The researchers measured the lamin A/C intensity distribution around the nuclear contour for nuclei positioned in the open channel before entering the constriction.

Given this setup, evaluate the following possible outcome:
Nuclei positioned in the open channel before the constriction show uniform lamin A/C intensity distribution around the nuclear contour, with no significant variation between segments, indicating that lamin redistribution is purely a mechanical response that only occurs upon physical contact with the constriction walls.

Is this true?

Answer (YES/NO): YES